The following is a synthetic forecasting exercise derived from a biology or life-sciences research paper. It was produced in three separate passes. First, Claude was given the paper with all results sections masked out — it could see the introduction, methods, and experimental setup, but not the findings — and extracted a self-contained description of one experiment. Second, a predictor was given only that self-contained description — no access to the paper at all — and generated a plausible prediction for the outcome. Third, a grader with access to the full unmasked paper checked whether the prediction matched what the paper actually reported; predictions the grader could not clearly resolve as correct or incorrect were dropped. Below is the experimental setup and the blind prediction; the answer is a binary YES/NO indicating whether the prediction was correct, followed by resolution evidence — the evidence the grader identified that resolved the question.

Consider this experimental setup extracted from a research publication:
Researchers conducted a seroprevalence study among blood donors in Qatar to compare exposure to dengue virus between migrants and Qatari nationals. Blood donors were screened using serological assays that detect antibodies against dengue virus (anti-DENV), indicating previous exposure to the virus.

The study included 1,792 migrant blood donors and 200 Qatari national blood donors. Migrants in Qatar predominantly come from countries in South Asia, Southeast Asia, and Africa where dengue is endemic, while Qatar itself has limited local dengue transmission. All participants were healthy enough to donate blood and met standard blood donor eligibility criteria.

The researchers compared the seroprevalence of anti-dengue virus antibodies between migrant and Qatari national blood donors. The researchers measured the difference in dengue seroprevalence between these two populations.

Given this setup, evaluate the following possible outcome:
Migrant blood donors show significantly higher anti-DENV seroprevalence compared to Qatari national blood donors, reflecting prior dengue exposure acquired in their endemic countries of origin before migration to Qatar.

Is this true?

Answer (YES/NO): YES